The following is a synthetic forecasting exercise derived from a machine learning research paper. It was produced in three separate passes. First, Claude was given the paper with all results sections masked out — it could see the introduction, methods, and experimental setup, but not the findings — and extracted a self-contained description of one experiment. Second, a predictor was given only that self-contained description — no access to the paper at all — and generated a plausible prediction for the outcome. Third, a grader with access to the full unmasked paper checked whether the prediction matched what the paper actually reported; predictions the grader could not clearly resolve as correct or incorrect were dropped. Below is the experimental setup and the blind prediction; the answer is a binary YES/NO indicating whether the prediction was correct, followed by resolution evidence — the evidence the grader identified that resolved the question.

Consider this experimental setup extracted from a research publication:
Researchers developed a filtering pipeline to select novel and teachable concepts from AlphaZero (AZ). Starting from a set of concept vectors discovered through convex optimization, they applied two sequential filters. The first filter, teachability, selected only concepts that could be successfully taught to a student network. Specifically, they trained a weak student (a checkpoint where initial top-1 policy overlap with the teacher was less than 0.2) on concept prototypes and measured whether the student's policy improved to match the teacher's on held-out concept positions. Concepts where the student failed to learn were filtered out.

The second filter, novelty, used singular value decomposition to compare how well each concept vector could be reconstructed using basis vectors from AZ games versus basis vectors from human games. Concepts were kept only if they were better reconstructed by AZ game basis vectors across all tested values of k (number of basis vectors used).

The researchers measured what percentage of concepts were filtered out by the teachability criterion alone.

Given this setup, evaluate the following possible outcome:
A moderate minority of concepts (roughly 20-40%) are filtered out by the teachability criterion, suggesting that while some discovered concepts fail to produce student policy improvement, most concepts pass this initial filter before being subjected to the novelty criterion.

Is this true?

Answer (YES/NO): NO